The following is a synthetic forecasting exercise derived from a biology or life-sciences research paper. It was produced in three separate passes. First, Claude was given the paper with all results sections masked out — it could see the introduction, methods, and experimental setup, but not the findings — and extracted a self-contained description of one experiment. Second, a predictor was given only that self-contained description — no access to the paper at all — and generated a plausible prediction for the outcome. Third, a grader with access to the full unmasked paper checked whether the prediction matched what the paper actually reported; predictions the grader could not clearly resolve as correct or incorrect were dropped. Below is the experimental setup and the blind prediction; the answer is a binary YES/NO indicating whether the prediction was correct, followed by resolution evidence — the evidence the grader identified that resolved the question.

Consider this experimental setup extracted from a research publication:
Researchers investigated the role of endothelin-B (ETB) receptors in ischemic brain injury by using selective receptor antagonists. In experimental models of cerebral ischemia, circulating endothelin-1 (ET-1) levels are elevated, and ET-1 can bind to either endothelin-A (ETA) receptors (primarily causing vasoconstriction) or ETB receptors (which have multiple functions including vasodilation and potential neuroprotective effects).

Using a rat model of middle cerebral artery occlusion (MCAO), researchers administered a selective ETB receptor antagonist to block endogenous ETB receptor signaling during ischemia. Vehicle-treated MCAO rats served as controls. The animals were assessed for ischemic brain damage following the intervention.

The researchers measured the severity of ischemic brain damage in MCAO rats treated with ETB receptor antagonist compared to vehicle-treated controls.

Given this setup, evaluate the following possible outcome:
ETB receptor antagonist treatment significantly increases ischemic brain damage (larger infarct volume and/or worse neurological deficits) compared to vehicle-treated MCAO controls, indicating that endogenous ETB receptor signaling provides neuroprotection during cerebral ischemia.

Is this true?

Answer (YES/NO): YES